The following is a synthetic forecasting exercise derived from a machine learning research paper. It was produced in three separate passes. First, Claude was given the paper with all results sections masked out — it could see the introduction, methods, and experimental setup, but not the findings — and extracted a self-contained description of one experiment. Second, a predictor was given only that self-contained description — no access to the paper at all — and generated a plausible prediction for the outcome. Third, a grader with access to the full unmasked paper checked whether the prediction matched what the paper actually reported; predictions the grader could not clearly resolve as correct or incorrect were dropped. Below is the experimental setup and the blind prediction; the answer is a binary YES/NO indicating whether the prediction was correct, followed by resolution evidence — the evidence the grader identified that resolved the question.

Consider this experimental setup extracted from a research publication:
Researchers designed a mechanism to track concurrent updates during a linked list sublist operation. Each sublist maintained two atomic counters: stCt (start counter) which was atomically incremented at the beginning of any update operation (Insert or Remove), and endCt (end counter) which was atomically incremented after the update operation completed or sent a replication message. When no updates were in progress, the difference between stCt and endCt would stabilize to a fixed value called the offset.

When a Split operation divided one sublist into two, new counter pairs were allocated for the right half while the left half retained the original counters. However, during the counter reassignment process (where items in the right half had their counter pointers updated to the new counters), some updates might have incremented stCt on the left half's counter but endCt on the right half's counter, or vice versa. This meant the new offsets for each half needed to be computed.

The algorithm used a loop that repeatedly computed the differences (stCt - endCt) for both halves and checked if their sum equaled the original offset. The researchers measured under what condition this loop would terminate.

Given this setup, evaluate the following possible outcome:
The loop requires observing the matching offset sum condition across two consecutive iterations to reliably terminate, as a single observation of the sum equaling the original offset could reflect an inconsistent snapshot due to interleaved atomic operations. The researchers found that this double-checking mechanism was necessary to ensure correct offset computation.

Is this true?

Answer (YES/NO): NO